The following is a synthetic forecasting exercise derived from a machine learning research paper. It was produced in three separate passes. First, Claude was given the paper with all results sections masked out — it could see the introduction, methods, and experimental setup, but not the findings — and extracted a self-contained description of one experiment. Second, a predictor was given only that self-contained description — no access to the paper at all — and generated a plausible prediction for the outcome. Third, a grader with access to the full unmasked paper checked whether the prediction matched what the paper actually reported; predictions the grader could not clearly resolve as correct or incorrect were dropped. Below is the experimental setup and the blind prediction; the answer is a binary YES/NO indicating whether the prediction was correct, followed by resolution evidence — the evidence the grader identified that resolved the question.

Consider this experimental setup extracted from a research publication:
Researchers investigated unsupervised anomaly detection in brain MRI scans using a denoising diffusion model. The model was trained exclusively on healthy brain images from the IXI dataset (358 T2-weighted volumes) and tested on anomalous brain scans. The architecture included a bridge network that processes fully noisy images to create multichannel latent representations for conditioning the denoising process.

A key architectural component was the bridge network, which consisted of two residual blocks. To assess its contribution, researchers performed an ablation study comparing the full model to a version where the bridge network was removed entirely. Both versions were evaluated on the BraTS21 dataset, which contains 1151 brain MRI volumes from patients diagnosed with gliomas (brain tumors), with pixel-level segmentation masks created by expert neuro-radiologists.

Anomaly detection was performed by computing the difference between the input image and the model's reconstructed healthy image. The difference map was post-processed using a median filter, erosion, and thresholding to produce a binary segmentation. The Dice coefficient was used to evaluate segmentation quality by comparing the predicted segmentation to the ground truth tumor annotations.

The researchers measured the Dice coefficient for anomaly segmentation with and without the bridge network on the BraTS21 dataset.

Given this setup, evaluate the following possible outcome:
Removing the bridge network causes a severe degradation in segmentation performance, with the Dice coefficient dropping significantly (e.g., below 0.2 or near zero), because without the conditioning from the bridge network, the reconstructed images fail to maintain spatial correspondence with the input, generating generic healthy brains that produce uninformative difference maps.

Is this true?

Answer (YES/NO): NO